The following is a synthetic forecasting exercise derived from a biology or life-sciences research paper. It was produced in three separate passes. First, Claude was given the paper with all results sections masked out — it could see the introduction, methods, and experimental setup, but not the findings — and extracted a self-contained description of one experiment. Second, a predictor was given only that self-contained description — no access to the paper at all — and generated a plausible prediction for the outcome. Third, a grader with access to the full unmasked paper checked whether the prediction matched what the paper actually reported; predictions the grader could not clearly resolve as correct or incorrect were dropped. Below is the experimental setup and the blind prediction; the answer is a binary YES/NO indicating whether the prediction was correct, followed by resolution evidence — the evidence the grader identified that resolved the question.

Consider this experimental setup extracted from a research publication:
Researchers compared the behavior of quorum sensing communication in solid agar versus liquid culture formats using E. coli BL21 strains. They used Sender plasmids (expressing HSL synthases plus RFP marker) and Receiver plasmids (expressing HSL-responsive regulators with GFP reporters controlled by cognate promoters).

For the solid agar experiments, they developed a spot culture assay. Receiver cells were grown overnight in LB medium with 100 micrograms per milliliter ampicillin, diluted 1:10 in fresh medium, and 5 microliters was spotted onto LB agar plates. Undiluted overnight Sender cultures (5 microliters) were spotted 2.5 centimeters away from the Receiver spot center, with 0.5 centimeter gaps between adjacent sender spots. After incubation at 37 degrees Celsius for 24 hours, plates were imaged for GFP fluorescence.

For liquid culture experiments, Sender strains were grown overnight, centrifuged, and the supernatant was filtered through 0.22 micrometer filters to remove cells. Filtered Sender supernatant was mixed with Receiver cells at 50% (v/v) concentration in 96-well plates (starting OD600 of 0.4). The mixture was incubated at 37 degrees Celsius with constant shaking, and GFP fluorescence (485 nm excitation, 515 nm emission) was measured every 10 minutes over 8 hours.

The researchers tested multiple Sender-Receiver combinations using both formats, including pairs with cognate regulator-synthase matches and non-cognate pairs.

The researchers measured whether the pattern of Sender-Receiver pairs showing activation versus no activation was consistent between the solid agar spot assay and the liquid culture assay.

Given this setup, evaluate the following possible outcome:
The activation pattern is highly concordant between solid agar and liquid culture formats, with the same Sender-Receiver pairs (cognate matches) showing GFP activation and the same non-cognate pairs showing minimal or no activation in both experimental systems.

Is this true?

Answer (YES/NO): NO